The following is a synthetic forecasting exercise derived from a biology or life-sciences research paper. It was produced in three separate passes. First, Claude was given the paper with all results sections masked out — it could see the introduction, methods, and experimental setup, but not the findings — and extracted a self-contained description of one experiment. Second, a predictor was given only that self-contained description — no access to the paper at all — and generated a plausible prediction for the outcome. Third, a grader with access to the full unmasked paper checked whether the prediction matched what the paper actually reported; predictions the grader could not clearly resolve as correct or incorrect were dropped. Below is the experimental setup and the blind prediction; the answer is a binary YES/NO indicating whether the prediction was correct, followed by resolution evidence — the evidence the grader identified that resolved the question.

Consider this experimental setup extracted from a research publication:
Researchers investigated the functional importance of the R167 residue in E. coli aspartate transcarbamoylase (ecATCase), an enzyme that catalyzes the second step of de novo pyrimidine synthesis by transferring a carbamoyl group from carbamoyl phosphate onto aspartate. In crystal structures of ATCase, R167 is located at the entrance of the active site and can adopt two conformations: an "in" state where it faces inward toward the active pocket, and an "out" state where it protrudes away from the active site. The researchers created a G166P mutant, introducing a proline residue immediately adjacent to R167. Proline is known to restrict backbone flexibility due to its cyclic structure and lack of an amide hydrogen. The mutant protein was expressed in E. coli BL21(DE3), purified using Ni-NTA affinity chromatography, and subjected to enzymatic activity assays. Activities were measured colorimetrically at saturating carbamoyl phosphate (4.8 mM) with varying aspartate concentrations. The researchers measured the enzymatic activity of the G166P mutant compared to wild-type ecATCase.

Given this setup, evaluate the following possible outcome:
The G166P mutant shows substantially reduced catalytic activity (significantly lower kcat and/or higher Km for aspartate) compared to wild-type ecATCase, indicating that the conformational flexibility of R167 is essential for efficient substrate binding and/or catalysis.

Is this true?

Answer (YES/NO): YES